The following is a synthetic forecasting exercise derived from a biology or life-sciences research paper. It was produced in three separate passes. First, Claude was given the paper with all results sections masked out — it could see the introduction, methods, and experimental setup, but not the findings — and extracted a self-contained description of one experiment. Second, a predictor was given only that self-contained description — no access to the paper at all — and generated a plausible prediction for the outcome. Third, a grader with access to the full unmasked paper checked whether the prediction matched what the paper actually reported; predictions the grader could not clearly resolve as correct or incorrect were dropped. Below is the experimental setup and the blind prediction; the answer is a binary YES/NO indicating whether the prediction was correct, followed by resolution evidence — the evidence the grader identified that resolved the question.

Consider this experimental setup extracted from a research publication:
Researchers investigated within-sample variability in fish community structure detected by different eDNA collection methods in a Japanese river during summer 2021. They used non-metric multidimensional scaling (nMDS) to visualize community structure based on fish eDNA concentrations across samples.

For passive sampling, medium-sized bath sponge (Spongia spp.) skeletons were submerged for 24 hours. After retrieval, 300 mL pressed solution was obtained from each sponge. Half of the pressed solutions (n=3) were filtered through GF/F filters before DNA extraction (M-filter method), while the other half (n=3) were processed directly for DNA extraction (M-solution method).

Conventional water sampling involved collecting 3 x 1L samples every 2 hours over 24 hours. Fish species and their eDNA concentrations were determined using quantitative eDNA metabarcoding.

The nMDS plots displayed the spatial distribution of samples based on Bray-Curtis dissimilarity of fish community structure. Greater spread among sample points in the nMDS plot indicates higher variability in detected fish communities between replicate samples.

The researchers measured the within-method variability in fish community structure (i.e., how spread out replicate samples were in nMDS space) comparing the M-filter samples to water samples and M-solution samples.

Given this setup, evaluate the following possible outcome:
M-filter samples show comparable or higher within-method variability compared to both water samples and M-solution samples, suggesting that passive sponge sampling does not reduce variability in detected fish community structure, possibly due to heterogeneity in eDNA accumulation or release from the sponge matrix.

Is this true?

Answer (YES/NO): YES